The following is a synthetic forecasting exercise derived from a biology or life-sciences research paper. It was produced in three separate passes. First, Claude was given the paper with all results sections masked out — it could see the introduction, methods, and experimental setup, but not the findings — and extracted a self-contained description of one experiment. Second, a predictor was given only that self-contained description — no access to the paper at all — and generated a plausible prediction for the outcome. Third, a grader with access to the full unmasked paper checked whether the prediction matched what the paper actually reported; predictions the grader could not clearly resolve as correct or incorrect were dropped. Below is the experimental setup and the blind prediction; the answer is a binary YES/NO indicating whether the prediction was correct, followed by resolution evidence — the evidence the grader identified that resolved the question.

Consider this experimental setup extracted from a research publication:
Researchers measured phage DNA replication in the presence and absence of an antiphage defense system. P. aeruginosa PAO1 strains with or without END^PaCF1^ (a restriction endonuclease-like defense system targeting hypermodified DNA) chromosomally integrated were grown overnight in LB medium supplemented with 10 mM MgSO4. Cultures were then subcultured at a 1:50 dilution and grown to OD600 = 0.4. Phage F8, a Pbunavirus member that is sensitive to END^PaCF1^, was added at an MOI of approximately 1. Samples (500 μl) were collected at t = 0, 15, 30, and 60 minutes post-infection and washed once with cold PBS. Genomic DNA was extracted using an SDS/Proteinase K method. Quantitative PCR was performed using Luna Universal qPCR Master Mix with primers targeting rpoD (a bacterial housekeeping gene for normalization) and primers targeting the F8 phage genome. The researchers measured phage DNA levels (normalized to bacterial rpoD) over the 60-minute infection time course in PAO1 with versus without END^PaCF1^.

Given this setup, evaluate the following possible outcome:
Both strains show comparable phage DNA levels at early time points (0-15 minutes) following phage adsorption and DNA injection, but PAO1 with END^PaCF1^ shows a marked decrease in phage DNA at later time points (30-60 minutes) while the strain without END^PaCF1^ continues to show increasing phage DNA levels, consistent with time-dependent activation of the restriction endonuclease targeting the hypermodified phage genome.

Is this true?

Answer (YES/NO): NO